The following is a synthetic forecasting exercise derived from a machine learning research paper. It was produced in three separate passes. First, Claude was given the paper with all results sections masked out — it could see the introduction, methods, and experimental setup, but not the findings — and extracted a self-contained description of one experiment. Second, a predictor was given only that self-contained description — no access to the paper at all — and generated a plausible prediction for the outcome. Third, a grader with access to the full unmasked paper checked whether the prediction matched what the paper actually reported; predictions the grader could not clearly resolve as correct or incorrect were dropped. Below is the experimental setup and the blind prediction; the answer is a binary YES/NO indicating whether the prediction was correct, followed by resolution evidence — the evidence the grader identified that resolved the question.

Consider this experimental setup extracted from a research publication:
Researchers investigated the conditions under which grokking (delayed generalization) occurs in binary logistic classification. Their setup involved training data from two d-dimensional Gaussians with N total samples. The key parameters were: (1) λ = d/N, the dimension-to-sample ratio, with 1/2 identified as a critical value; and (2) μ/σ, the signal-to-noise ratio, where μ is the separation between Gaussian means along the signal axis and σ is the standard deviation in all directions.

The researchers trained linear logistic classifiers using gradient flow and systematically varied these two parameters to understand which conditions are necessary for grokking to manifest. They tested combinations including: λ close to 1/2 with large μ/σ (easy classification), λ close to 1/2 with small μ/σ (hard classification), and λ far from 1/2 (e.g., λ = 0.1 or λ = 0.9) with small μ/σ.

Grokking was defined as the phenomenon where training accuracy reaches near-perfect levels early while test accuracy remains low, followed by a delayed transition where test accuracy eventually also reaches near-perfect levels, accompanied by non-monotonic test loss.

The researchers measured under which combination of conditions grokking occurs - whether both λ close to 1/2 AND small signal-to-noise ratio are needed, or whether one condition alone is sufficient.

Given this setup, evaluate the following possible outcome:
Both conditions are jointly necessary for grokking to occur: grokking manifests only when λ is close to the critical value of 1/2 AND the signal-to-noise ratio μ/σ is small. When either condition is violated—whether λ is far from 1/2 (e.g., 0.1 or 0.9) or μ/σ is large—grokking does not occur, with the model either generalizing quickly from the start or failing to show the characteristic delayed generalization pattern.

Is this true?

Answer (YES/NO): YES